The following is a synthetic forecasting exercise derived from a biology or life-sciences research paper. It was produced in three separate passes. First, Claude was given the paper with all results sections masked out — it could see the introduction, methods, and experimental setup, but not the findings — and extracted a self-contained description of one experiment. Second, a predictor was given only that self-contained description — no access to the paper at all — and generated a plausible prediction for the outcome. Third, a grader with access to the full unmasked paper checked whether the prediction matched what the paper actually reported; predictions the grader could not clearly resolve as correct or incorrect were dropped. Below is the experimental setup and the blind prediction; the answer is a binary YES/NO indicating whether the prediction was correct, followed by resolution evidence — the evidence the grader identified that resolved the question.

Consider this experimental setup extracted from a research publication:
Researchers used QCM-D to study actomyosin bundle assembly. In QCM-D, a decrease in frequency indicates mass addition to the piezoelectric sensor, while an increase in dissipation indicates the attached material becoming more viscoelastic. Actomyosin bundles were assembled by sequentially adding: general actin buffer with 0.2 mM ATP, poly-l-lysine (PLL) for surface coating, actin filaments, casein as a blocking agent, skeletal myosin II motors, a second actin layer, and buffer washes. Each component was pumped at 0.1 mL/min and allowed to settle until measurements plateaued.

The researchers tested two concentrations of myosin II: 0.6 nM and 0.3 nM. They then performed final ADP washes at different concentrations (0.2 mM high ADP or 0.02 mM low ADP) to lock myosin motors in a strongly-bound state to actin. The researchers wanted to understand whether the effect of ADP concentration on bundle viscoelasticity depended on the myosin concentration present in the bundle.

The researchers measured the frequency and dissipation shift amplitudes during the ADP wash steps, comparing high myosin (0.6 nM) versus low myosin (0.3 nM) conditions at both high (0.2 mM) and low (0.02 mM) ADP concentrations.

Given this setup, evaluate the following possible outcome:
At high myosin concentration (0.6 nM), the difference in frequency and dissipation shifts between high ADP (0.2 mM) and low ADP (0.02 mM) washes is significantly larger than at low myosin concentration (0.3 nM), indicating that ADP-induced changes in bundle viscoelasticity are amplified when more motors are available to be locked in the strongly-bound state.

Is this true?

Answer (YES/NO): YES